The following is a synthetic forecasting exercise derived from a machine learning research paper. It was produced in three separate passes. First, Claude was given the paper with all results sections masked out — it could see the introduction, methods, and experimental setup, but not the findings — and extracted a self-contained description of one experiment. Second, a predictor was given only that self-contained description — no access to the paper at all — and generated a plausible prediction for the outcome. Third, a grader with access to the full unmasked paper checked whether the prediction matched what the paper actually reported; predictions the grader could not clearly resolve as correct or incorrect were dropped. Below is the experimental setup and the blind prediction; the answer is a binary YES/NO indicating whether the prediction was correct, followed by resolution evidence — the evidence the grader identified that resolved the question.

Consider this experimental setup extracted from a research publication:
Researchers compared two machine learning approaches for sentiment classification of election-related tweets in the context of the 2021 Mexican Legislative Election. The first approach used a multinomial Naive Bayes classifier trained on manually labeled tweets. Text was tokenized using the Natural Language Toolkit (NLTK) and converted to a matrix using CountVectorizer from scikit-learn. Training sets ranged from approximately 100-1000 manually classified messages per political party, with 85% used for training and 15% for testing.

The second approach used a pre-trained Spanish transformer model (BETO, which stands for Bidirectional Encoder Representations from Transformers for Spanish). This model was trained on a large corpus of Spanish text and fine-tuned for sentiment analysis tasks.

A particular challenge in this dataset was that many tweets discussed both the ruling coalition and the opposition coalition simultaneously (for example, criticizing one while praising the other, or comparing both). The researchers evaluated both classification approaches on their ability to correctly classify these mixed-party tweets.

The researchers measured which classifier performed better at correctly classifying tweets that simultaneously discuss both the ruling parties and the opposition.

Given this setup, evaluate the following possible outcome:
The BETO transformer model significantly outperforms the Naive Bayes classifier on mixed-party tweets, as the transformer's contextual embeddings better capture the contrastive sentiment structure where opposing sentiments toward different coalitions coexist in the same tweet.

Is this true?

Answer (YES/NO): NO